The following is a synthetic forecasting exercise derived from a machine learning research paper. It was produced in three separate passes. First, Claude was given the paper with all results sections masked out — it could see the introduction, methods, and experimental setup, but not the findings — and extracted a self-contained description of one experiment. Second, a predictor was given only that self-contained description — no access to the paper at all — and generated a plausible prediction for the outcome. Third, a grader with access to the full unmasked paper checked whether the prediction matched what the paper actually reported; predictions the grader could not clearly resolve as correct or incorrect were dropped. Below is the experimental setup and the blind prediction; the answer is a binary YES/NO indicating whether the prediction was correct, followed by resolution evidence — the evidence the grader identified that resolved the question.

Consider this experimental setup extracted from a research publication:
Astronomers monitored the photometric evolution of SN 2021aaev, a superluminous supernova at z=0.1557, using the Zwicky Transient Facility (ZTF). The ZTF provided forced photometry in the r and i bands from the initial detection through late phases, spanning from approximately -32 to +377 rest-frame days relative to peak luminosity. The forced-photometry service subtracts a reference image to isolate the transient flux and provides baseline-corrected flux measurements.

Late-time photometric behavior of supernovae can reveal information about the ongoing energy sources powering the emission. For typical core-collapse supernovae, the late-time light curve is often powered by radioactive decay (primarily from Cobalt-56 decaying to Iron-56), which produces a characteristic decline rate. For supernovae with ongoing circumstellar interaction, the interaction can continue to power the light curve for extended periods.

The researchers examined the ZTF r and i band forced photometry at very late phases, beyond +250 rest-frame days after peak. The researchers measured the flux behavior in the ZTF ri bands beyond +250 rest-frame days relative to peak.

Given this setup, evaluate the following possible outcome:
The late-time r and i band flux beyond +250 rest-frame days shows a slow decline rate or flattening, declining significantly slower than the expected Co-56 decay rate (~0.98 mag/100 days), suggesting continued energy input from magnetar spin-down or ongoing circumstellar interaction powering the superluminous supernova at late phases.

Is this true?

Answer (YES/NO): YES